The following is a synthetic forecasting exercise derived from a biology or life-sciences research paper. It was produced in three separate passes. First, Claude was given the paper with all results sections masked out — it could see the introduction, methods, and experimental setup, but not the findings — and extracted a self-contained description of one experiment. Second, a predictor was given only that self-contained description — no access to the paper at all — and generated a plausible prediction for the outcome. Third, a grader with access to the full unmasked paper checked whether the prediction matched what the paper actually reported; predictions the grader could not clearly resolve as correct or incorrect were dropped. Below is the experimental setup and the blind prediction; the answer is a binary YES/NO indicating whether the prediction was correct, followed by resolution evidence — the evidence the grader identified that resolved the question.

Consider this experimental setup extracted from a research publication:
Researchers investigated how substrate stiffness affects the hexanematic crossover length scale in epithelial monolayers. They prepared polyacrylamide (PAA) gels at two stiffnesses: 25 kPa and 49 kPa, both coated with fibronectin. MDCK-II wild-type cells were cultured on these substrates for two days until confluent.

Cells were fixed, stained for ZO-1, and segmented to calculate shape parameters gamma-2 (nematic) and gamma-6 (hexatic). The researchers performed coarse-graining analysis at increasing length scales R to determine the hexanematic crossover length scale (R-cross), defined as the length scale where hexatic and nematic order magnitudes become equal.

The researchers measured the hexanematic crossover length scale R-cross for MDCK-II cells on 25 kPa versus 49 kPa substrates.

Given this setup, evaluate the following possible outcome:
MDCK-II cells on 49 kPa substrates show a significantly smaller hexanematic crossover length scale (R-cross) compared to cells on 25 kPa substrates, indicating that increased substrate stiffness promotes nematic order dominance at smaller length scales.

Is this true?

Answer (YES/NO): NO